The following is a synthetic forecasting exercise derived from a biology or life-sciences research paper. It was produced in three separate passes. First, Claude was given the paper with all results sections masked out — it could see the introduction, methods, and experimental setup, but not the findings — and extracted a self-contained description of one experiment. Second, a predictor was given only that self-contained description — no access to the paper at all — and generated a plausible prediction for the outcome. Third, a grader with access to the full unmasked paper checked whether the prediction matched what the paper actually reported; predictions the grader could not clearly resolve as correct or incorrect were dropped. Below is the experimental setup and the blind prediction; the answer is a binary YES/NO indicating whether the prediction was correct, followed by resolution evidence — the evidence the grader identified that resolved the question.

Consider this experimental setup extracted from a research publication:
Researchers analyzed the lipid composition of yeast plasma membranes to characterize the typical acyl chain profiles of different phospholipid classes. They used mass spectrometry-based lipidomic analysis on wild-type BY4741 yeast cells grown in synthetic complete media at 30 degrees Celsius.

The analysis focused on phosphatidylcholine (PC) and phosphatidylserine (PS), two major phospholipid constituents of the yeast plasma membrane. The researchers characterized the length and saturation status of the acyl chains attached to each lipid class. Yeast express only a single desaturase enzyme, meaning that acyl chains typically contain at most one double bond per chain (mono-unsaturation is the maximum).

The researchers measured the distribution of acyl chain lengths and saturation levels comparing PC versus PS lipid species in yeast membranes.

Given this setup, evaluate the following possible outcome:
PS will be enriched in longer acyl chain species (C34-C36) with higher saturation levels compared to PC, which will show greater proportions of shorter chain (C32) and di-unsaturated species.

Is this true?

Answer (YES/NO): NO